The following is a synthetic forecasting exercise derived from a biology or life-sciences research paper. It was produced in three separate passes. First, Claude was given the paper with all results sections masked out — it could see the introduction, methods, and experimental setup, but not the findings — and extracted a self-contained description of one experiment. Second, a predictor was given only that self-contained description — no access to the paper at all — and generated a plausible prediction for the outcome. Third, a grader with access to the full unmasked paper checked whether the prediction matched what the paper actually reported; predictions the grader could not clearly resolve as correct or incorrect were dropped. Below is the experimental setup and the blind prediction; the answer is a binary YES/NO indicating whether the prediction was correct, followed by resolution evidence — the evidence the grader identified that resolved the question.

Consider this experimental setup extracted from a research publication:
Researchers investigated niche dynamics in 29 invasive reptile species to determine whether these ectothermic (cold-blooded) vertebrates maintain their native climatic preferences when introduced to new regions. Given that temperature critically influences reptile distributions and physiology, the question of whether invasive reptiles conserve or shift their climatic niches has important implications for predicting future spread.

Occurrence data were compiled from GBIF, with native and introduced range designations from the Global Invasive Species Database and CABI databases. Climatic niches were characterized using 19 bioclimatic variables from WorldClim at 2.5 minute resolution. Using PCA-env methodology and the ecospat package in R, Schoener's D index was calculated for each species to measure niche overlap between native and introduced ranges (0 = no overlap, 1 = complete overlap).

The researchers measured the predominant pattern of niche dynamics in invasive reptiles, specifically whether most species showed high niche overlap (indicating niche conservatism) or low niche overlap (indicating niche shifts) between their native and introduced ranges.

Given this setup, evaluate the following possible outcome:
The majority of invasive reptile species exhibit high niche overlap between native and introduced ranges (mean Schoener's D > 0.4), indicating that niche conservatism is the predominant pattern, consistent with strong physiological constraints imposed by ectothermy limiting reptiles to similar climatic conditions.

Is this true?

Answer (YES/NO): NO